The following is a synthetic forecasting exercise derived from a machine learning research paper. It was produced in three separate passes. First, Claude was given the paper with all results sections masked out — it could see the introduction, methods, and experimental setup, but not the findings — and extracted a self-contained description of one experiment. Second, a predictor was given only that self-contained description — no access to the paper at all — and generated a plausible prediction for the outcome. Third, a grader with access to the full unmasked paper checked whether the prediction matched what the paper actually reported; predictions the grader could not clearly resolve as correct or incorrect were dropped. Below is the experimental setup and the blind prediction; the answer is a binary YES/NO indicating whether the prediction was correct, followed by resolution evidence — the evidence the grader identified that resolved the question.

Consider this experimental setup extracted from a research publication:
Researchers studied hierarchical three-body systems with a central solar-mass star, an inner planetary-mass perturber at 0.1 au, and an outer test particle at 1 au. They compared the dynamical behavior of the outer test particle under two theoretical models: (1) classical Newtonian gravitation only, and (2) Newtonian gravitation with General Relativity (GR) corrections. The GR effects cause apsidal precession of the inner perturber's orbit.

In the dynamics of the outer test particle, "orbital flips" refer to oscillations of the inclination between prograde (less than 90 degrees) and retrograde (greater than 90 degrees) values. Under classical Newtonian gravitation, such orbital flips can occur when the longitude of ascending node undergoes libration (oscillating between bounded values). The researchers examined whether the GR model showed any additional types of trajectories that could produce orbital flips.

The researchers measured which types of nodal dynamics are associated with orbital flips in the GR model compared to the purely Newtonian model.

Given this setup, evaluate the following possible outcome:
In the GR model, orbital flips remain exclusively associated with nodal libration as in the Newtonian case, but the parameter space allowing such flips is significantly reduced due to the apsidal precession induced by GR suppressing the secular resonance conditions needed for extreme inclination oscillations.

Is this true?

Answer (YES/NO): NO